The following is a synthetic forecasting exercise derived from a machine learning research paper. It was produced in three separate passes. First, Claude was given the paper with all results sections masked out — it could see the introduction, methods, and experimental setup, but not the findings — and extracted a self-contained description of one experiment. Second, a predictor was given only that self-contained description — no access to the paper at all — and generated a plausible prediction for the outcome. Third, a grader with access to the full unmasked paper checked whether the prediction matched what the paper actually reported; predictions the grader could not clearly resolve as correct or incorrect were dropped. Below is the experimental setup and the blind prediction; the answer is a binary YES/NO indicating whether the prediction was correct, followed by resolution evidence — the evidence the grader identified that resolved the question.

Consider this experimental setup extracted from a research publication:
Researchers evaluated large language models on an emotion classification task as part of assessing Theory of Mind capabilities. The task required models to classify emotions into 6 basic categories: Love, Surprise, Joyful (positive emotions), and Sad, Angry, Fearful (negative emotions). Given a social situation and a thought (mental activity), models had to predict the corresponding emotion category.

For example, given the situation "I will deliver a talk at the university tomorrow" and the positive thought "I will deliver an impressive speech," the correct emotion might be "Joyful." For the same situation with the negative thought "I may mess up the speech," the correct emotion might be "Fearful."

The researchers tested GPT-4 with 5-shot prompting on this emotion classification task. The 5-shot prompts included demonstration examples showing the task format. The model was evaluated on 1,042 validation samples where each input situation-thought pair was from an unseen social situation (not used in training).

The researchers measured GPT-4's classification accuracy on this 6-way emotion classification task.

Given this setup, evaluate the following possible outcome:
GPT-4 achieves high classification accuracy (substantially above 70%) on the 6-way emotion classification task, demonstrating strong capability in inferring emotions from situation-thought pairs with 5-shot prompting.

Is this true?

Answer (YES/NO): NO